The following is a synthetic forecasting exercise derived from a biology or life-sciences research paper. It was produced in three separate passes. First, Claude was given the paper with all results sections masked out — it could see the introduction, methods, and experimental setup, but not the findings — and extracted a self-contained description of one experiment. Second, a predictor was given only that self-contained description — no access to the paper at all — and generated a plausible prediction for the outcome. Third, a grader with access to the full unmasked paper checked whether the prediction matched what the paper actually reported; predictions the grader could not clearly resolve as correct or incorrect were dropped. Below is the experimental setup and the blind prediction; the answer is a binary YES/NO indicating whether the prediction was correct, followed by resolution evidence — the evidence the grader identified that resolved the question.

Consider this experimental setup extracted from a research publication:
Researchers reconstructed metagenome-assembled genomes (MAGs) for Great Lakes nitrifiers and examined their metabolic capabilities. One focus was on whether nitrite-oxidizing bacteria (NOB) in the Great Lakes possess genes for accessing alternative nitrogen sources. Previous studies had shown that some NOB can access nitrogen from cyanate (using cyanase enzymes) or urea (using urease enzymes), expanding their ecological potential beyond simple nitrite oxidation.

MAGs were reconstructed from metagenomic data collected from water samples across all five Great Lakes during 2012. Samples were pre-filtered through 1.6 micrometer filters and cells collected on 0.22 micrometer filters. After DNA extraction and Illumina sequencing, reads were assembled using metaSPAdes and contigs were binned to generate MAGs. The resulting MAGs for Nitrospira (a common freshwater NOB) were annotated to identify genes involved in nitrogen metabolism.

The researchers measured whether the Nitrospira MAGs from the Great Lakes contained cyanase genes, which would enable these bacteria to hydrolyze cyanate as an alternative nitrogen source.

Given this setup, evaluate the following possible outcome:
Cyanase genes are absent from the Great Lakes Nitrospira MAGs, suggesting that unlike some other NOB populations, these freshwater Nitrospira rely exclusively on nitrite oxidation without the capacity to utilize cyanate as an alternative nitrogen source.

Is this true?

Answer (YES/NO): NO